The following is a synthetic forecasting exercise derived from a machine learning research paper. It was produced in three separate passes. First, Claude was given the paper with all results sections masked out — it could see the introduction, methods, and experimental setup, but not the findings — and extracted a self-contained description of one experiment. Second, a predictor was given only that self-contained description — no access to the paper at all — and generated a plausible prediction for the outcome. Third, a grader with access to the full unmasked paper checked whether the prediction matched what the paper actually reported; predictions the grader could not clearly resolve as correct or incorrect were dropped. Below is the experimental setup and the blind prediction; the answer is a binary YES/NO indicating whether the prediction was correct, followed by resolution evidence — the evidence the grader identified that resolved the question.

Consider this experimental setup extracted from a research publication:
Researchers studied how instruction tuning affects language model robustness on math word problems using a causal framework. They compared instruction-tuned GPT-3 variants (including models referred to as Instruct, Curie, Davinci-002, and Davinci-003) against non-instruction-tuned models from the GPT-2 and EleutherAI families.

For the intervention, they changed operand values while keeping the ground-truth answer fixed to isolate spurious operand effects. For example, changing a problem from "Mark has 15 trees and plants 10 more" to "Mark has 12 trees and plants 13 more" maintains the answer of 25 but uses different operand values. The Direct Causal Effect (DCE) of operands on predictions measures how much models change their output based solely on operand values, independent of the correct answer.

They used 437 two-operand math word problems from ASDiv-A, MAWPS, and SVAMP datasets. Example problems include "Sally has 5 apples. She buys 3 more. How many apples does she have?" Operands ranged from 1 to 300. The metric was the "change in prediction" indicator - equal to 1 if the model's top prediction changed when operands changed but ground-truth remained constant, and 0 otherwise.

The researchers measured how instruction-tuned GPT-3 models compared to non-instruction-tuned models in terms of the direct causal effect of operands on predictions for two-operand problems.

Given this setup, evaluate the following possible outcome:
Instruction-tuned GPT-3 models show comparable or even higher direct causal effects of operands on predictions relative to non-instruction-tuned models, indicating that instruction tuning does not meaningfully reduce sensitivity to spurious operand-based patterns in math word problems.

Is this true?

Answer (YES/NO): NO